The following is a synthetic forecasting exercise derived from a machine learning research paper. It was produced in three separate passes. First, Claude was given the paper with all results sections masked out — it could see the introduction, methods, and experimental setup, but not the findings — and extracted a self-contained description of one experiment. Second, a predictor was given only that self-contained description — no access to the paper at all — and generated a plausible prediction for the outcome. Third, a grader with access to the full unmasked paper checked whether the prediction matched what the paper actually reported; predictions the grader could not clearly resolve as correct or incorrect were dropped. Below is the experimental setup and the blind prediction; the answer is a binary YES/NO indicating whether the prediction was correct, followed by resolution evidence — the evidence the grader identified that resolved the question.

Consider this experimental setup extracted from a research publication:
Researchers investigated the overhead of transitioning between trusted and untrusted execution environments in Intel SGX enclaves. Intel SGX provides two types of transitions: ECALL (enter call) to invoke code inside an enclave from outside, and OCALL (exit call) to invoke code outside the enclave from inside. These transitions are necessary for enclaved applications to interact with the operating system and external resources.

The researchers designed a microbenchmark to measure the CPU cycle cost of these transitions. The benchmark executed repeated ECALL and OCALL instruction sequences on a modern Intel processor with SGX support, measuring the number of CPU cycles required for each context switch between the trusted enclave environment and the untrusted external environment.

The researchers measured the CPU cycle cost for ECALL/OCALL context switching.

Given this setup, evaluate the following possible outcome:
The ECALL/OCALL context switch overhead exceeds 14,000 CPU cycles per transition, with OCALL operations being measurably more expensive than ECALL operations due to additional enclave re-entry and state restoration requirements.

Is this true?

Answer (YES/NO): NO